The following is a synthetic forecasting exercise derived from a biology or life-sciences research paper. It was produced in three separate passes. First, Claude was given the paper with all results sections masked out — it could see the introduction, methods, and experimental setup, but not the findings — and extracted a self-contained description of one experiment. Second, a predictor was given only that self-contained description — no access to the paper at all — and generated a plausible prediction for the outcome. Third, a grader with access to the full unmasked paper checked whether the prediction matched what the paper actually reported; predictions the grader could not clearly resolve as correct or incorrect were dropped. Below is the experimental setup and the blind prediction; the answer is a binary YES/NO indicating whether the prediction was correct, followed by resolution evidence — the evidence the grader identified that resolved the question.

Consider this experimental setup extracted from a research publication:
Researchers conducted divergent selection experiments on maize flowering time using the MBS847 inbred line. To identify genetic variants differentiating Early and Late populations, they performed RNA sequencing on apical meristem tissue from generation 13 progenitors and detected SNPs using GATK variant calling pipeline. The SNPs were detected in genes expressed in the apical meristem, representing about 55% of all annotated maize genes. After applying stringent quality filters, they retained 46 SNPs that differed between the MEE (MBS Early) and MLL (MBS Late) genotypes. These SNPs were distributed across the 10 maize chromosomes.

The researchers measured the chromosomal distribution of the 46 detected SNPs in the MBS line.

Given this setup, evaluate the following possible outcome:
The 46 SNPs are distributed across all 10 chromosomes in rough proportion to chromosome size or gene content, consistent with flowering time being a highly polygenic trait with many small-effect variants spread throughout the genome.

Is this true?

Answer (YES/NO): NO